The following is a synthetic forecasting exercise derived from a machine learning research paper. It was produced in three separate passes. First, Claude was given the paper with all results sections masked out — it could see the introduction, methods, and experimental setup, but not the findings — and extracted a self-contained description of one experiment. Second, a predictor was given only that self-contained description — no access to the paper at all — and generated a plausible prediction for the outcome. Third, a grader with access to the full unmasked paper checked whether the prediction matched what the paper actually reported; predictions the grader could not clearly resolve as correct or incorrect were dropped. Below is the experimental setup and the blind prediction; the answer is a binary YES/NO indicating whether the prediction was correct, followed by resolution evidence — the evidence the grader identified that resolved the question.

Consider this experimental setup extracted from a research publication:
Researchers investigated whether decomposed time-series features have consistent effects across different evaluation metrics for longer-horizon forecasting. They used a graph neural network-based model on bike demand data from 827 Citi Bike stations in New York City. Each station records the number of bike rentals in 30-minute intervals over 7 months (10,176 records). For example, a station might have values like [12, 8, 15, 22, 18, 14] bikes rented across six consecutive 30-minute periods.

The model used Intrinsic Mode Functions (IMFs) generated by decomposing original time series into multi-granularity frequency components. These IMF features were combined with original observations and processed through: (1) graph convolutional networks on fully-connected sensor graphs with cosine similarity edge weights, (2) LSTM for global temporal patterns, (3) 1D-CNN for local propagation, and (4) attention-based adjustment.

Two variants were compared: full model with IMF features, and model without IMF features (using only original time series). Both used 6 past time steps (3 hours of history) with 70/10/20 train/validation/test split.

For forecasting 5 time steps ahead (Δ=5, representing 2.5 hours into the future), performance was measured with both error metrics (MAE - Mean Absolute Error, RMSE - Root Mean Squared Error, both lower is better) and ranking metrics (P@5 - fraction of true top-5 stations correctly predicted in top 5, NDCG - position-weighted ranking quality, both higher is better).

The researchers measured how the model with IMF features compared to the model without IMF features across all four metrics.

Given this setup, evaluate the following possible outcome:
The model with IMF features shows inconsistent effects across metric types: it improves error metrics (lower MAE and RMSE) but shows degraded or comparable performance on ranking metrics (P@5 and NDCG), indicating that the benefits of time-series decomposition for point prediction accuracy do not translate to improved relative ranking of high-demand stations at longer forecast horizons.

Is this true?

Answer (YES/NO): NO